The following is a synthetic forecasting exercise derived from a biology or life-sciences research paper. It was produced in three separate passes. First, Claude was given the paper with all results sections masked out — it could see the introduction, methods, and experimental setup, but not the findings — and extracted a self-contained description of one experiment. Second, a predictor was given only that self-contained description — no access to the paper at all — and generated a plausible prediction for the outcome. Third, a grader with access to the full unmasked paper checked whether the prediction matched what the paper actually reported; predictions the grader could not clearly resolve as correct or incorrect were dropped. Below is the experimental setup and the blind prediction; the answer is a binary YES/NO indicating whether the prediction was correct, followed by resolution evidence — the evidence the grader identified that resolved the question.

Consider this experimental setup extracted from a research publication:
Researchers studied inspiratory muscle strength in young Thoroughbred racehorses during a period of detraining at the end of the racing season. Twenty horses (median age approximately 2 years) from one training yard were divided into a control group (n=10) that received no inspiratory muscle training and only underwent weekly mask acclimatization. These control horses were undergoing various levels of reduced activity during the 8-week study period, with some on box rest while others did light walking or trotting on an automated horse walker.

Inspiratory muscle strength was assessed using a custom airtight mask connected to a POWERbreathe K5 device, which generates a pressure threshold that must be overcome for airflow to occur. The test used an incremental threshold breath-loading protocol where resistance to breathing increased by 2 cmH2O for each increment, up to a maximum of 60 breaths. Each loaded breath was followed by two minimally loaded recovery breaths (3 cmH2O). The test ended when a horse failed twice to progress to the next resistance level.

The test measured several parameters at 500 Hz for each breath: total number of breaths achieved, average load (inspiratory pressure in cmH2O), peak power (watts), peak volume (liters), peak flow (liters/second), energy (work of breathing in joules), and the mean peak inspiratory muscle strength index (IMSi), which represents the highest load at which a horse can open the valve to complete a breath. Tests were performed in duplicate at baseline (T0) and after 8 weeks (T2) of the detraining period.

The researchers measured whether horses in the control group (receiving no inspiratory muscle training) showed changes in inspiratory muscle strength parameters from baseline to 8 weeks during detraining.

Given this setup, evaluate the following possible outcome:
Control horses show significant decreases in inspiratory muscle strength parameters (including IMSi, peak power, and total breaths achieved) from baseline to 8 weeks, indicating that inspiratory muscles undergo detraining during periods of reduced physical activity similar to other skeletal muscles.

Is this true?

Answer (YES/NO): NO